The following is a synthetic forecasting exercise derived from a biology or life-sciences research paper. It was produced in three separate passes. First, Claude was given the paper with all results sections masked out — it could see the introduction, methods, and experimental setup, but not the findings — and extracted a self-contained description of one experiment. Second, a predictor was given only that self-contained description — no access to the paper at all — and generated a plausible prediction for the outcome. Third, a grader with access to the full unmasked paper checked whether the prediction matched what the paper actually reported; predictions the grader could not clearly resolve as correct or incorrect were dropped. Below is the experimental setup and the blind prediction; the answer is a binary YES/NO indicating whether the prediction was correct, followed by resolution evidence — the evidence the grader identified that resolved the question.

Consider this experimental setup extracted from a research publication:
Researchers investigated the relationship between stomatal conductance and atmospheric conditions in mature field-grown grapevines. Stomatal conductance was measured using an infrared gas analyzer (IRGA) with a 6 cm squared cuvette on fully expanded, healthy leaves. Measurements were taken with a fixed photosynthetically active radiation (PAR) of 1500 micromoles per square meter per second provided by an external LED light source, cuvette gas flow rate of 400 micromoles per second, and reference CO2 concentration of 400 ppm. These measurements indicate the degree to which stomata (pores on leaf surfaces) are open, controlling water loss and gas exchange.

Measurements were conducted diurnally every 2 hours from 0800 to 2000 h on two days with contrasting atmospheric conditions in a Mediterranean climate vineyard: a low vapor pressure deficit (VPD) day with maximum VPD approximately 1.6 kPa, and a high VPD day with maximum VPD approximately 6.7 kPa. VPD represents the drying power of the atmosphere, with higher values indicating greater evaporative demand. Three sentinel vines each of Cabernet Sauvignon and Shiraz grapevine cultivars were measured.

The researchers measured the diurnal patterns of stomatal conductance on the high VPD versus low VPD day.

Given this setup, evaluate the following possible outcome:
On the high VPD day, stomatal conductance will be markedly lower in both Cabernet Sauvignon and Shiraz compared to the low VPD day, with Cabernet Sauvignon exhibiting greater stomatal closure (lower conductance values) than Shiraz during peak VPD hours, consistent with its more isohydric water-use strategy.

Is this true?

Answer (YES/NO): NO